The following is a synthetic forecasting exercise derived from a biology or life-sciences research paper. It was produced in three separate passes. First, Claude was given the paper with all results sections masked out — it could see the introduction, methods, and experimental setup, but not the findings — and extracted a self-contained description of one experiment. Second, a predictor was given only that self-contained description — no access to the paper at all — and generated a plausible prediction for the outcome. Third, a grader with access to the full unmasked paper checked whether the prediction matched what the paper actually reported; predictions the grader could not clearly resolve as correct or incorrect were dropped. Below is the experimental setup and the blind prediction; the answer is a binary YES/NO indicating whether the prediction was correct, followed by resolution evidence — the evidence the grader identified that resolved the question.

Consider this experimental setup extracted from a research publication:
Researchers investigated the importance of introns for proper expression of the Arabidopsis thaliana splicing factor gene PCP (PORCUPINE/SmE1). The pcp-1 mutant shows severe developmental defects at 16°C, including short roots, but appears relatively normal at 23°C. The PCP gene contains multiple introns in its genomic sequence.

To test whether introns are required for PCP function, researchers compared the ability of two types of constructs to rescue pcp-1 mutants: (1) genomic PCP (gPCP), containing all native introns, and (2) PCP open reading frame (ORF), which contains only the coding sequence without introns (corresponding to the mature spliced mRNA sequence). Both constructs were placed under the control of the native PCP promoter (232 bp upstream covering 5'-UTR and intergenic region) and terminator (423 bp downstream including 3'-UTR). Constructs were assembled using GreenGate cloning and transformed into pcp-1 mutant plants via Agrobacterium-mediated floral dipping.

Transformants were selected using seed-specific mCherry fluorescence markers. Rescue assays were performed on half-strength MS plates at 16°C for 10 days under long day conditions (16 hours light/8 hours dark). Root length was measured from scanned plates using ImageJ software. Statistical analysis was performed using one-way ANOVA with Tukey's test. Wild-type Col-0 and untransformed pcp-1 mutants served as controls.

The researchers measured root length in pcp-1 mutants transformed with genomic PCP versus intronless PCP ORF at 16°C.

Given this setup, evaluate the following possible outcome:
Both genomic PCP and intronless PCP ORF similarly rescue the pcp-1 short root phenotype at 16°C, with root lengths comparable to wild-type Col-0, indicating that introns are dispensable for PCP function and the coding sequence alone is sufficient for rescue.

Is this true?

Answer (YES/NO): NO